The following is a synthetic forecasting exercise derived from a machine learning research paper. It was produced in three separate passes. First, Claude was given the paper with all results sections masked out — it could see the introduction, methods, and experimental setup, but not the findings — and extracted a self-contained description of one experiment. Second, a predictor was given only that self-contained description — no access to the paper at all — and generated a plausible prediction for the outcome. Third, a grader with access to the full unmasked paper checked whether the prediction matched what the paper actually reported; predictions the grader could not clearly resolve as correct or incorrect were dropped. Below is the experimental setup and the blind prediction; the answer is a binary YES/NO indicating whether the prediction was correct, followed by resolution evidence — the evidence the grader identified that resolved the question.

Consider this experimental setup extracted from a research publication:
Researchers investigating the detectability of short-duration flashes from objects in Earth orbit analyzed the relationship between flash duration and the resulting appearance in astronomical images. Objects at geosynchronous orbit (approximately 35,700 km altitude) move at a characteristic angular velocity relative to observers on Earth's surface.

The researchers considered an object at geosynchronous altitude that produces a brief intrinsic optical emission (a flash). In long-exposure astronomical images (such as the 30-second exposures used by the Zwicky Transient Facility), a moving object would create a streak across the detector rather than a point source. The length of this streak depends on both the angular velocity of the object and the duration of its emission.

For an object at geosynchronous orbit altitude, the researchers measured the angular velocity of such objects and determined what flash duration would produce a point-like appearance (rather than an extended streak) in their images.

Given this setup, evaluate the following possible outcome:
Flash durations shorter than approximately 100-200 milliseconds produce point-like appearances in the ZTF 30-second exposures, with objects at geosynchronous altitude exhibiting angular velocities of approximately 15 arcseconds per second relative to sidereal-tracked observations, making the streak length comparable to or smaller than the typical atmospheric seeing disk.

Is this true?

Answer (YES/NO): NO